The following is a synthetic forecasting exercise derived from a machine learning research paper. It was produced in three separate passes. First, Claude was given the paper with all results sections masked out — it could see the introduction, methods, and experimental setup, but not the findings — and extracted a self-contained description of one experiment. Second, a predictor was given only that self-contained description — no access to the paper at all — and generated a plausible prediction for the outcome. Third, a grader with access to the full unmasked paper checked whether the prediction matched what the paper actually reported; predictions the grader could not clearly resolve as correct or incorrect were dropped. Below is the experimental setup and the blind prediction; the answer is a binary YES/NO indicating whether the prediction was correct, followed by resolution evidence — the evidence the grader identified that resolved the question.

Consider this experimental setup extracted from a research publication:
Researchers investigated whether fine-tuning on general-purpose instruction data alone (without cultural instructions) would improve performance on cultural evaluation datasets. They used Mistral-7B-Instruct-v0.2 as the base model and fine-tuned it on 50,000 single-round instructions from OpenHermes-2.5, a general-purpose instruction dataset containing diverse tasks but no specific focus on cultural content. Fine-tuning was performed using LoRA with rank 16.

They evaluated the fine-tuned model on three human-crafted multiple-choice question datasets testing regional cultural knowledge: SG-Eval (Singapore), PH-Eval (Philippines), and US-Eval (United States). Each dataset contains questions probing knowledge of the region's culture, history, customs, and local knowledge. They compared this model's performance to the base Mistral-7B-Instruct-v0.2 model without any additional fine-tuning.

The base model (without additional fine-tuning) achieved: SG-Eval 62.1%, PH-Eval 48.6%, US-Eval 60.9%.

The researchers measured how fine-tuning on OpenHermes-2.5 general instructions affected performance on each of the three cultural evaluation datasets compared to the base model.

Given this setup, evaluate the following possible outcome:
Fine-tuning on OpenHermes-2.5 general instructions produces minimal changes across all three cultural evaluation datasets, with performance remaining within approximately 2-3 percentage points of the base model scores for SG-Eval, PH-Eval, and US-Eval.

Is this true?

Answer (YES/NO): NO